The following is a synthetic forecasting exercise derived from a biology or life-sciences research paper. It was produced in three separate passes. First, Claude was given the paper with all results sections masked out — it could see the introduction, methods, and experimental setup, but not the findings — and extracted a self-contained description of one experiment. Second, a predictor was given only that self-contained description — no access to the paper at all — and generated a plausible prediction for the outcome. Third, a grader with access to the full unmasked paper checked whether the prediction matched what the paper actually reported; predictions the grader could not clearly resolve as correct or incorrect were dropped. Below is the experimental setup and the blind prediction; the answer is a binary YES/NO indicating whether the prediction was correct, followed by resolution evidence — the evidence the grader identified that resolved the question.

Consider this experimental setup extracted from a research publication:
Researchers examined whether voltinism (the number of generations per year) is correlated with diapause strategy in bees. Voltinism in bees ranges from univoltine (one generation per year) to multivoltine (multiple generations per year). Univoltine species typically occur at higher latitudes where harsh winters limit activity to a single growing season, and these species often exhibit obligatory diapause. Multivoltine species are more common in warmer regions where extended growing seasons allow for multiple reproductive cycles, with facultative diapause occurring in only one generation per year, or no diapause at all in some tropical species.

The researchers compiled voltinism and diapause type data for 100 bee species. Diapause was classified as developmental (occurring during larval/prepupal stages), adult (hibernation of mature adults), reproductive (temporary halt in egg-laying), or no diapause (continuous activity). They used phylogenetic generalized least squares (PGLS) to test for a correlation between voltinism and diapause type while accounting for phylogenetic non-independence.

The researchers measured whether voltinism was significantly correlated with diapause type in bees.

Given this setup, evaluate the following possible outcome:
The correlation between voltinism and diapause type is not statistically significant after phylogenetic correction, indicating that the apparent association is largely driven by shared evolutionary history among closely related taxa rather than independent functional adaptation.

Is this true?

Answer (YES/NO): NO